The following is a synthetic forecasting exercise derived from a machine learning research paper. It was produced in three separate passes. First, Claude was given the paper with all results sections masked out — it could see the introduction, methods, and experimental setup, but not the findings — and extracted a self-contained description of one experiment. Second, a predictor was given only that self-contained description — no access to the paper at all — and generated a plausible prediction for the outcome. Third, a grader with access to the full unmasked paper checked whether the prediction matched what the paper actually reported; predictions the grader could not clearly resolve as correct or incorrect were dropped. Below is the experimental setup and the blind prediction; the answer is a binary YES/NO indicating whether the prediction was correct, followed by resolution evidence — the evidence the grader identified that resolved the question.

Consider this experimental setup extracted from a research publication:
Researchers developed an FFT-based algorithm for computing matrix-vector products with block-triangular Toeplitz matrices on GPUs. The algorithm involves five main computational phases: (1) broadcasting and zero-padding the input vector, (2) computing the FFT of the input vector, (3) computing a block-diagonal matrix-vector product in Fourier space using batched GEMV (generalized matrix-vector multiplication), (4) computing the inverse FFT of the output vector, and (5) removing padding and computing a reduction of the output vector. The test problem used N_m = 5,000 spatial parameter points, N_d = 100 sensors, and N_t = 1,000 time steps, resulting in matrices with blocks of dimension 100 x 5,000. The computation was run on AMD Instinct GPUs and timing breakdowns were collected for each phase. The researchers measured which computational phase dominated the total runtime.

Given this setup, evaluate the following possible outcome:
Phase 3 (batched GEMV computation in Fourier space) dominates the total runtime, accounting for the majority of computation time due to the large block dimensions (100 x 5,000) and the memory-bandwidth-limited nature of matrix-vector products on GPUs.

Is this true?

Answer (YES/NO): YES